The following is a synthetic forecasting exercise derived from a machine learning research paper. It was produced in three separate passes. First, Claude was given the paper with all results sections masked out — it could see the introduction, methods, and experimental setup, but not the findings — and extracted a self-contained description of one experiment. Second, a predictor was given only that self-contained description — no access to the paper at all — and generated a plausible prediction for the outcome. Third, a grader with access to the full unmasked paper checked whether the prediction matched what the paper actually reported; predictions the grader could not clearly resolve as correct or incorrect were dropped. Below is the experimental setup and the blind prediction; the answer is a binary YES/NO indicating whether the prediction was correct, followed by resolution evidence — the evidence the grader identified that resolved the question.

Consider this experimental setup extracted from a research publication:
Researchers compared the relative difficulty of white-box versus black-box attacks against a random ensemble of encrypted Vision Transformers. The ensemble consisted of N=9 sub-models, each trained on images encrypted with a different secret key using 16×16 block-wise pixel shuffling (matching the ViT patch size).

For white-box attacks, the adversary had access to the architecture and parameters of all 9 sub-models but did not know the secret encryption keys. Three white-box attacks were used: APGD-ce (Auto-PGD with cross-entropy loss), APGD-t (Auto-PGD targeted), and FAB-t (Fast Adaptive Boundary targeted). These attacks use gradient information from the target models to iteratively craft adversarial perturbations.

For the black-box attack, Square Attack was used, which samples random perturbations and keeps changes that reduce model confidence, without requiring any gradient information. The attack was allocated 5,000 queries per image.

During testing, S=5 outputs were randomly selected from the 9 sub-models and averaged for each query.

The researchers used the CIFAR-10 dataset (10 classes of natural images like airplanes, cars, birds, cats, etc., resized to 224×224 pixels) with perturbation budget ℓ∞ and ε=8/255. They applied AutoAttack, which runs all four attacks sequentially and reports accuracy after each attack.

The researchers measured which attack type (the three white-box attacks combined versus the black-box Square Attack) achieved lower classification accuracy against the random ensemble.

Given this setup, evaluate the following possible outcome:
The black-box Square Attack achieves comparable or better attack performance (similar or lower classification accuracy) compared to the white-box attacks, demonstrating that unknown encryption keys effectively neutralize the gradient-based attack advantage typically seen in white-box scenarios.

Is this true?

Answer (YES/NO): YES